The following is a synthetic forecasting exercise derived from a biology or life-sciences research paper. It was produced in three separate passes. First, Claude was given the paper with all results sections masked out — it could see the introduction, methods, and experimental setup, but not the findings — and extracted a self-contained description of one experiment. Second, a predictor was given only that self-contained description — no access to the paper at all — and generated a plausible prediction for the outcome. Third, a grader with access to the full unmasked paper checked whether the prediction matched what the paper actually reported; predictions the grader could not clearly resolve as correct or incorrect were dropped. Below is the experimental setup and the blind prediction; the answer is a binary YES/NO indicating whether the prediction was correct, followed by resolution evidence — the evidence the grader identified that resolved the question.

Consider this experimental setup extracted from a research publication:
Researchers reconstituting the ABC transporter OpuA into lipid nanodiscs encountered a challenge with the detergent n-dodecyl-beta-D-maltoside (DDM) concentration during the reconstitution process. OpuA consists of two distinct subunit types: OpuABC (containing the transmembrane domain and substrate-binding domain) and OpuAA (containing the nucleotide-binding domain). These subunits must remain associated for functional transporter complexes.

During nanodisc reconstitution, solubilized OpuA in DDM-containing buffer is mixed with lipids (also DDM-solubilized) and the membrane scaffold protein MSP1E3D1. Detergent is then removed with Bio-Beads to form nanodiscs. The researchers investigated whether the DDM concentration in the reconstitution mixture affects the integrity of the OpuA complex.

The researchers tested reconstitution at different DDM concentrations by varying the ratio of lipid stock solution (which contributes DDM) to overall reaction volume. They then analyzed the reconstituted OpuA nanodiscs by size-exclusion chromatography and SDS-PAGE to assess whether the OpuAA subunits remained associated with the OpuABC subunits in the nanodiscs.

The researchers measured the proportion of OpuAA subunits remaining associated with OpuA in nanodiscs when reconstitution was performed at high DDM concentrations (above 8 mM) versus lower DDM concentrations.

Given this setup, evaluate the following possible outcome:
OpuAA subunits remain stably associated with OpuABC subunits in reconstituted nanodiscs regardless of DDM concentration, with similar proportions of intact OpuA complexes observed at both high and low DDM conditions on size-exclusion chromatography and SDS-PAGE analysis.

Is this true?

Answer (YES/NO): NO